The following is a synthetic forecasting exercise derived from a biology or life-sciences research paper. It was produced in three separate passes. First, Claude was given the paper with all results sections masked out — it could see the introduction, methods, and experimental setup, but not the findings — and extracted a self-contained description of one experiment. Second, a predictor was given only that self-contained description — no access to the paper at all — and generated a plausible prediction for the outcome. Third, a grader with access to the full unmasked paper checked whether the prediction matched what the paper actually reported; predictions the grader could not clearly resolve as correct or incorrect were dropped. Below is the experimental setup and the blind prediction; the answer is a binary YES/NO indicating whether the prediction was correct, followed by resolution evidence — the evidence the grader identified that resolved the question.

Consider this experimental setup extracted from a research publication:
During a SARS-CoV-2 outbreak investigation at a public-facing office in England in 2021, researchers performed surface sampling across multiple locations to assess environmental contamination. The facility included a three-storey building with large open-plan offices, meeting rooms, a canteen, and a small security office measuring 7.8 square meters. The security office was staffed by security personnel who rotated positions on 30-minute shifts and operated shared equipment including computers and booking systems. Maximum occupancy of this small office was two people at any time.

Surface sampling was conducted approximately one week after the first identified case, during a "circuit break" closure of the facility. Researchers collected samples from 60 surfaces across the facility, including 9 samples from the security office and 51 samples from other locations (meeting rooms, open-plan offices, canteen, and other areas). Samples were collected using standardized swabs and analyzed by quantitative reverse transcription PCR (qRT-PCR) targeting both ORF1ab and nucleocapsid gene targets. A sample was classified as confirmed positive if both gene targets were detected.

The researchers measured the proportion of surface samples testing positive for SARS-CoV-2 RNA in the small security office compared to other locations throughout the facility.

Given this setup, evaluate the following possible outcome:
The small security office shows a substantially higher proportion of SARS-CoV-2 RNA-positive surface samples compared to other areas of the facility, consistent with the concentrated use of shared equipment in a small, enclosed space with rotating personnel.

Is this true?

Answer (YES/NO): YES